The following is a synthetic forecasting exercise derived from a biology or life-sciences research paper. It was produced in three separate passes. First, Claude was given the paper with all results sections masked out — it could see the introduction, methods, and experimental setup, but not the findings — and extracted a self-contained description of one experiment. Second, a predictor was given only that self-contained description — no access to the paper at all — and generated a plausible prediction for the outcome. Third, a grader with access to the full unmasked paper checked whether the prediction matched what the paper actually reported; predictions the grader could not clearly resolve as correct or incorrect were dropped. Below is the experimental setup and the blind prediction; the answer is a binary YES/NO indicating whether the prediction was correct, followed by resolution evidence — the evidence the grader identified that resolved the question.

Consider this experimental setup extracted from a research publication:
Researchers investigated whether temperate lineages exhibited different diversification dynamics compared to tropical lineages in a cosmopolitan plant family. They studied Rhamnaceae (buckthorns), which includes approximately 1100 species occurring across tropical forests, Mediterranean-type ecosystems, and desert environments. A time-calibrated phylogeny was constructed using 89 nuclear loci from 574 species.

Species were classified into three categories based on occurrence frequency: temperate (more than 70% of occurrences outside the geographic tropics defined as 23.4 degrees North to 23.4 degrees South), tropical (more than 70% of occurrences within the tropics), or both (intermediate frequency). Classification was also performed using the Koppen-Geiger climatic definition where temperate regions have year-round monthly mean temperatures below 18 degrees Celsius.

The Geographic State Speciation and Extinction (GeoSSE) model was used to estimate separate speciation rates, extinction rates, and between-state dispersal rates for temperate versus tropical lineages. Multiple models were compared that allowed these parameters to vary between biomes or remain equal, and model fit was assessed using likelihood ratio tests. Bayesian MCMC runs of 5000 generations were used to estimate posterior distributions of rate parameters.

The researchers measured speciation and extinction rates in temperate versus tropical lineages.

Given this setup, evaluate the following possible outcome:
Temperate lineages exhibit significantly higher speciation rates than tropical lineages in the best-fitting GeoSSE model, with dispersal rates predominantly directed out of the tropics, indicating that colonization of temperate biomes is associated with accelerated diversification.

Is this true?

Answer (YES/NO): NO